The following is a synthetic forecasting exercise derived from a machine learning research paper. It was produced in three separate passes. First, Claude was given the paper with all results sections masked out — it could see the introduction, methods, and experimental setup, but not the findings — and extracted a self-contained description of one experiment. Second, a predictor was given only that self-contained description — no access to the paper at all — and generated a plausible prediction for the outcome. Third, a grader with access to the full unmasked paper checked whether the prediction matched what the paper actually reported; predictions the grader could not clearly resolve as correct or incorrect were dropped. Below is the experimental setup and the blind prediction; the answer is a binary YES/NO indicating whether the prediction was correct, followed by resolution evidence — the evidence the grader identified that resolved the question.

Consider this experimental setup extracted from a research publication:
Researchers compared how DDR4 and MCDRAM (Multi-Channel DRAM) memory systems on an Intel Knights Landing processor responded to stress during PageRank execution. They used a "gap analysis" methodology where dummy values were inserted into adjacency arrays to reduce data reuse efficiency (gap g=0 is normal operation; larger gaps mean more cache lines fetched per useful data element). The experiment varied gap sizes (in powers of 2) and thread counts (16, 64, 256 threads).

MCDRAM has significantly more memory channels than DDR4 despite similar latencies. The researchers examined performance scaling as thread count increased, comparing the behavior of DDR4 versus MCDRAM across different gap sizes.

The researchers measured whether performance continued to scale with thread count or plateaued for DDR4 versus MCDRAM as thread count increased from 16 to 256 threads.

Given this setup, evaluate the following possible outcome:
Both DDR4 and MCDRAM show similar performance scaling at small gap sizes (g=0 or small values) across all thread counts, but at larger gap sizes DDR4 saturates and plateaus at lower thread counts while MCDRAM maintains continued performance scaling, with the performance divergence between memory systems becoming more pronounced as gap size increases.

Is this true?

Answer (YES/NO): NO